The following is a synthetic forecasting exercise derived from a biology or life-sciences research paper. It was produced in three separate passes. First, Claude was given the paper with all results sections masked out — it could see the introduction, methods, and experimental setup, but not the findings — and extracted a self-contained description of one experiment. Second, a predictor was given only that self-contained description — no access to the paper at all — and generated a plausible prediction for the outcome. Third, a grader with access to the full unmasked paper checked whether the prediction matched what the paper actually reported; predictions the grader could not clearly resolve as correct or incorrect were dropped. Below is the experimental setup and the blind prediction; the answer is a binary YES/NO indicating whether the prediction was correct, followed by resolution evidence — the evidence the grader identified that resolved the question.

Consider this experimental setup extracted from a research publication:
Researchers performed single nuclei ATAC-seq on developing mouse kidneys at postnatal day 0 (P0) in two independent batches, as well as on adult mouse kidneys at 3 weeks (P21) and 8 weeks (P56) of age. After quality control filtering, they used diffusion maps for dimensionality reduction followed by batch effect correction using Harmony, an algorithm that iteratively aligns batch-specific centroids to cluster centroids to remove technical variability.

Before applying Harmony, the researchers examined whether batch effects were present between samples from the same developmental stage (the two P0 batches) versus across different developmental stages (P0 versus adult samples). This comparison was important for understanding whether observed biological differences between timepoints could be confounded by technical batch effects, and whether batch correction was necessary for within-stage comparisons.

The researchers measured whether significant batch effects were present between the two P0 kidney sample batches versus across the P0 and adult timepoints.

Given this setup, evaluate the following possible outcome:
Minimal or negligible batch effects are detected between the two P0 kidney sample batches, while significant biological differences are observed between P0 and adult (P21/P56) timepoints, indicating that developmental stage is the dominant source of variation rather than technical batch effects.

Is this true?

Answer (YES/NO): YES